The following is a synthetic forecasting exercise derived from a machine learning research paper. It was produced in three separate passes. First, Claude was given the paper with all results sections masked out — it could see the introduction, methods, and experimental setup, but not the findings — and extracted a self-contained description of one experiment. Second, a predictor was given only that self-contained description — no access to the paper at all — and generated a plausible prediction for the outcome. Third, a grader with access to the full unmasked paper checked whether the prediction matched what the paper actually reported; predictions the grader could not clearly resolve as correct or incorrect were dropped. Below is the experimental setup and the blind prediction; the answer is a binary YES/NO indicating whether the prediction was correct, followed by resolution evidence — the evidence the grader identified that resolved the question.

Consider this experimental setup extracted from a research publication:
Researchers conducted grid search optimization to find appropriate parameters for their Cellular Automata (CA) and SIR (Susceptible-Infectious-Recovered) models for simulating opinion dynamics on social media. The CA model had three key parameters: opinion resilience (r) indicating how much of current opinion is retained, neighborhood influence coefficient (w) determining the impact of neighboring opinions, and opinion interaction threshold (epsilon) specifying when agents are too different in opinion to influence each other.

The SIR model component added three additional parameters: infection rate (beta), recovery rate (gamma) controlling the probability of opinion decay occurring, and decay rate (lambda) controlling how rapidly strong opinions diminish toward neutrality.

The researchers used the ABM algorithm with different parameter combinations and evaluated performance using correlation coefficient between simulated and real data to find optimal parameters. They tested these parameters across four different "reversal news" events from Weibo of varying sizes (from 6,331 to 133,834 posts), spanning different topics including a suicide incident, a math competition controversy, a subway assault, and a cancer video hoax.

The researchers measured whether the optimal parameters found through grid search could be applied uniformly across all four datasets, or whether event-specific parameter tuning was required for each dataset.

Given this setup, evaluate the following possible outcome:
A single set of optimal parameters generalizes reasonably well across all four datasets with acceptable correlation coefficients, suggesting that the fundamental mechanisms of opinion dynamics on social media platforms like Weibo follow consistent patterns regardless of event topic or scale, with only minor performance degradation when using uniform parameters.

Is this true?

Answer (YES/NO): YES